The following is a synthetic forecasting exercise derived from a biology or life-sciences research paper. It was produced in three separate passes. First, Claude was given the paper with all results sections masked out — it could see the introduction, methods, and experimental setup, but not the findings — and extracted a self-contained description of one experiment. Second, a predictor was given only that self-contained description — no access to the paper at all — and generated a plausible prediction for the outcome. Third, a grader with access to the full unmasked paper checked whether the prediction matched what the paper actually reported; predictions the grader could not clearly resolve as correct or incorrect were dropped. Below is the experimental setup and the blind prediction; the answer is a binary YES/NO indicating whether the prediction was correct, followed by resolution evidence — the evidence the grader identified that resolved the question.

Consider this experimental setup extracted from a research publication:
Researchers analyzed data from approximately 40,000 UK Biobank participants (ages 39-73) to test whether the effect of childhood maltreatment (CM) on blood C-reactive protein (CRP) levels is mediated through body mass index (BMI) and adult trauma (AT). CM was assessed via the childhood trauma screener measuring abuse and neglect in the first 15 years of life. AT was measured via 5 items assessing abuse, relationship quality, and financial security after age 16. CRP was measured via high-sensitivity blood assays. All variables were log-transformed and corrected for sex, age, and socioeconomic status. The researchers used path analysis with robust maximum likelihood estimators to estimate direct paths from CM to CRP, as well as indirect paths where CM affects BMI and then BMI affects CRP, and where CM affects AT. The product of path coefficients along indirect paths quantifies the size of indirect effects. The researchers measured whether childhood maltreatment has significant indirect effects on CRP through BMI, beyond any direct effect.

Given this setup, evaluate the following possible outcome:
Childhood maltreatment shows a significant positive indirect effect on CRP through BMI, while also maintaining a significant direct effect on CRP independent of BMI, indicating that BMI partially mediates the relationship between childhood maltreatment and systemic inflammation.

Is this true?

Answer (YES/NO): NO